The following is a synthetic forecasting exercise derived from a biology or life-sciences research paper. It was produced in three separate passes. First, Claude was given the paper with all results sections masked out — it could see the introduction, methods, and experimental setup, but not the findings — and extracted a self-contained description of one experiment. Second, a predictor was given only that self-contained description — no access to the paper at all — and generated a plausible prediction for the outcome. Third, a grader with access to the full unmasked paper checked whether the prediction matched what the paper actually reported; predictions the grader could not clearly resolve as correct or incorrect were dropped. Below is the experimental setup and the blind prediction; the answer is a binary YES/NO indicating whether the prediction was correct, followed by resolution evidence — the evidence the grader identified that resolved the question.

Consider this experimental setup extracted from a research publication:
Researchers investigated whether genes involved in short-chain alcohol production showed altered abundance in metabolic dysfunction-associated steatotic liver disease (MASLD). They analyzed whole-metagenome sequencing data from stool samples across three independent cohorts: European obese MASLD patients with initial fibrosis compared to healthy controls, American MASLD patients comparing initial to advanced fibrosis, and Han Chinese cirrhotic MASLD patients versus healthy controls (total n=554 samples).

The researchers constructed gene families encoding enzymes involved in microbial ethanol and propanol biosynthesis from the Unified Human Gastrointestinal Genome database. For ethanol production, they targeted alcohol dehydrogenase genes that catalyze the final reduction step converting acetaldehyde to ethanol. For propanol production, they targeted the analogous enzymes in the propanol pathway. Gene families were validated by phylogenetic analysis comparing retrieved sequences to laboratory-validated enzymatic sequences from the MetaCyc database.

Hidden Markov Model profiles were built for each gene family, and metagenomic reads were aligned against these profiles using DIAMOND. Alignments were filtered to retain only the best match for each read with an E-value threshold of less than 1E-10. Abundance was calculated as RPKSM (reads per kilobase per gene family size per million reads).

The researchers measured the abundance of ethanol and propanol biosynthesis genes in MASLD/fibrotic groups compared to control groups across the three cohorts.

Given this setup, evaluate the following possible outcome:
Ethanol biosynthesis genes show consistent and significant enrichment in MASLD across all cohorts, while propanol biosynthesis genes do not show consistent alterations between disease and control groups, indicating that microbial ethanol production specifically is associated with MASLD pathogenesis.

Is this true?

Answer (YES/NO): NO